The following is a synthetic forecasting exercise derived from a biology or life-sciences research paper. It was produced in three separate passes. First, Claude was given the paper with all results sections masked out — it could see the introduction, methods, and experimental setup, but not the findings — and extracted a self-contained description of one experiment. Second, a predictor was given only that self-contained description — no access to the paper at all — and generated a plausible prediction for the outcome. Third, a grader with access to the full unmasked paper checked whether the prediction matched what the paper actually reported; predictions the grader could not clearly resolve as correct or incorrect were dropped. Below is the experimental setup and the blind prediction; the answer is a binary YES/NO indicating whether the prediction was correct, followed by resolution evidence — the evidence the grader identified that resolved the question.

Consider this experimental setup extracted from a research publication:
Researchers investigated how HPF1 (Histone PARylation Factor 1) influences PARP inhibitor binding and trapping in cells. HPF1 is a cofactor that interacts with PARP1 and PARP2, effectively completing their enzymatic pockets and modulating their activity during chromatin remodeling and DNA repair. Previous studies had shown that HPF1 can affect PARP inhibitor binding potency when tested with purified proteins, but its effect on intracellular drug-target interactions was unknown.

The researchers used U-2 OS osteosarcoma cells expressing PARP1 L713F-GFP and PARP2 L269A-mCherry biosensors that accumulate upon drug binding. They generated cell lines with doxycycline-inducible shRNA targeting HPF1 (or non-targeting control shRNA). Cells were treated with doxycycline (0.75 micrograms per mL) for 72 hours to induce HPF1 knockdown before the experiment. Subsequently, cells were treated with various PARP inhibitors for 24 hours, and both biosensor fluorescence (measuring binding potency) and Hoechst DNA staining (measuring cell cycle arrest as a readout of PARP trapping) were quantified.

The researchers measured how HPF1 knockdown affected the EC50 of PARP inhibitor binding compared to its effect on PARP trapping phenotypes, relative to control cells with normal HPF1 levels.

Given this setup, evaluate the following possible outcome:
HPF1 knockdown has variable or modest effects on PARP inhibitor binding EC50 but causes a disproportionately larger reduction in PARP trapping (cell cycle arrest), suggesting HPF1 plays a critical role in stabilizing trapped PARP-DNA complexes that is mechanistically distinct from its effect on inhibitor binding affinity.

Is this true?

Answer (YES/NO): NO